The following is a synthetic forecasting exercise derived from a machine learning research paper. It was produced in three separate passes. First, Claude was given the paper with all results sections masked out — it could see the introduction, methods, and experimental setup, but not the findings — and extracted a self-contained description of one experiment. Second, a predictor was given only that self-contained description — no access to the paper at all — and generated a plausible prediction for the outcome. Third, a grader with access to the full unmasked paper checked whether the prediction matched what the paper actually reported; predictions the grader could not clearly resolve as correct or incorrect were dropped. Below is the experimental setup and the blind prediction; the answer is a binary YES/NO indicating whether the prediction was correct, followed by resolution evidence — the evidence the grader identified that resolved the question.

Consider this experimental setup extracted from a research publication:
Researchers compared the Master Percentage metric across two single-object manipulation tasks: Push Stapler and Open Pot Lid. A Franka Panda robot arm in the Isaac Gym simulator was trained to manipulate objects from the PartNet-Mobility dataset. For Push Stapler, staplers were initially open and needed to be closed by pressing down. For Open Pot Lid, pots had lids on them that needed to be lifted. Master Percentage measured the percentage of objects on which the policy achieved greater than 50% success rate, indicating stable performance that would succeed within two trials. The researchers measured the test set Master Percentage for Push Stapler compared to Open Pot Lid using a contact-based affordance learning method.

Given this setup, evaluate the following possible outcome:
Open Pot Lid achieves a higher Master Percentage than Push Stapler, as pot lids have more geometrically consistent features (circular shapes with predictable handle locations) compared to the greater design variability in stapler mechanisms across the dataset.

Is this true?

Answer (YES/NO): NO